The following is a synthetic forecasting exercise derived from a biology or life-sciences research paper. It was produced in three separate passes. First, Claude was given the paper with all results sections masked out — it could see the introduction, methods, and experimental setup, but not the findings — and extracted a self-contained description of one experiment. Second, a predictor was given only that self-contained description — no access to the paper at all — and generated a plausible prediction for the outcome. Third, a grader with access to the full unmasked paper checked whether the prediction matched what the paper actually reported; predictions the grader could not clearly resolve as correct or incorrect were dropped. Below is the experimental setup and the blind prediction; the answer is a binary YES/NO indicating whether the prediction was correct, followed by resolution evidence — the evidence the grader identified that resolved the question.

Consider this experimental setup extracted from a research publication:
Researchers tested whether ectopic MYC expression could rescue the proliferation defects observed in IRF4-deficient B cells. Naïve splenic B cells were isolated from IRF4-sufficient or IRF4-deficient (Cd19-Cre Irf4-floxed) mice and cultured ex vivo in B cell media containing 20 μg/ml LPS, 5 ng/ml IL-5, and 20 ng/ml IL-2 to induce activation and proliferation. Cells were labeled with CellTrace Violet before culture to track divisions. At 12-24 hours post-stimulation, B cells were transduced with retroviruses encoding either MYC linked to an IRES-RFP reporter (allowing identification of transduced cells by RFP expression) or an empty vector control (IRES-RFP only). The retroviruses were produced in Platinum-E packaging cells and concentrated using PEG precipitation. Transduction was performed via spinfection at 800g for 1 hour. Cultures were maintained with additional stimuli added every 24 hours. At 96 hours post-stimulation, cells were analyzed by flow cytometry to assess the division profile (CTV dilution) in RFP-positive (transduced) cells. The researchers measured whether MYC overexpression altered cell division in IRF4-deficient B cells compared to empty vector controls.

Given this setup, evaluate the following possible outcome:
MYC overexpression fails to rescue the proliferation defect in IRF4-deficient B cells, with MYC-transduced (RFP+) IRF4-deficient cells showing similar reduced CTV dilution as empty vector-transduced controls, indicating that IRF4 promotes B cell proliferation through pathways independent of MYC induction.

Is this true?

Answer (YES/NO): NO